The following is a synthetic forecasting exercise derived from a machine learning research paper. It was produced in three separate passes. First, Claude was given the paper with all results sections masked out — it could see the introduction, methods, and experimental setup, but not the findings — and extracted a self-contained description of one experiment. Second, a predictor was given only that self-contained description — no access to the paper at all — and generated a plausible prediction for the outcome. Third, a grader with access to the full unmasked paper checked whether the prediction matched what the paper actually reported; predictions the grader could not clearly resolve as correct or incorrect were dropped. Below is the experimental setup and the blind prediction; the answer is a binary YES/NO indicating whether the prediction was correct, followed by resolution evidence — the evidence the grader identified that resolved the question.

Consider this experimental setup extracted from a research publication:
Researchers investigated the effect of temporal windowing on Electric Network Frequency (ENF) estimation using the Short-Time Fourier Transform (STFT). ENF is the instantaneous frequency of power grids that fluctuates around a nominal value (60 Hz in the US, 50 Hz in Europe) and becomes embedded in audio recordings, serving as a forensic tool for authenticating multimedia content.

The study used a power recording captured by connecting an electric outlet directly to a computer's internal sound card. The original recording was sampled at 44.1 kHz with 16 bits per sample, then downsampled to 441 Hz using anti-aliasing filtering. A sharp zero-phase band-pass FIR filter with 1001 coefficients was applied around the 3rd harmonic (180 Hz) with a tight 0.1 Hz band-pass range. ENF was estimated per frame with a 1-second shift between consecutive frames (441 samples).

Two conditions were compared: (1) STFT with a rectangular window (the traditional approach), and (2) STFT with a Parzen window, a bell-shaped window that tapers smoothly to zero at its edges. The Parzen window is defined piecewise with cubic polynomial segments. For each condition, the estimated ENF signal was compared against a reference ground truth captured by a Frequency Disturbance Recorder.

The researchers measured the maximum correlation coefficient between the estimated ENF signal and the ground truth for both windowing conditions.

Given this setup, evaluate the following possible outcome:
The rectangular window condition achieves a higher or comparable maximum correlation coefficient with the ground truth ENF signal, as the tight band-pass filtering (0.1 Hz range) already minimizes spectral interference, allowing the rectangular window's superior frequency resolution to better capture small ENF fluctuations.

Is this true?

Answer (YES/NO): NO